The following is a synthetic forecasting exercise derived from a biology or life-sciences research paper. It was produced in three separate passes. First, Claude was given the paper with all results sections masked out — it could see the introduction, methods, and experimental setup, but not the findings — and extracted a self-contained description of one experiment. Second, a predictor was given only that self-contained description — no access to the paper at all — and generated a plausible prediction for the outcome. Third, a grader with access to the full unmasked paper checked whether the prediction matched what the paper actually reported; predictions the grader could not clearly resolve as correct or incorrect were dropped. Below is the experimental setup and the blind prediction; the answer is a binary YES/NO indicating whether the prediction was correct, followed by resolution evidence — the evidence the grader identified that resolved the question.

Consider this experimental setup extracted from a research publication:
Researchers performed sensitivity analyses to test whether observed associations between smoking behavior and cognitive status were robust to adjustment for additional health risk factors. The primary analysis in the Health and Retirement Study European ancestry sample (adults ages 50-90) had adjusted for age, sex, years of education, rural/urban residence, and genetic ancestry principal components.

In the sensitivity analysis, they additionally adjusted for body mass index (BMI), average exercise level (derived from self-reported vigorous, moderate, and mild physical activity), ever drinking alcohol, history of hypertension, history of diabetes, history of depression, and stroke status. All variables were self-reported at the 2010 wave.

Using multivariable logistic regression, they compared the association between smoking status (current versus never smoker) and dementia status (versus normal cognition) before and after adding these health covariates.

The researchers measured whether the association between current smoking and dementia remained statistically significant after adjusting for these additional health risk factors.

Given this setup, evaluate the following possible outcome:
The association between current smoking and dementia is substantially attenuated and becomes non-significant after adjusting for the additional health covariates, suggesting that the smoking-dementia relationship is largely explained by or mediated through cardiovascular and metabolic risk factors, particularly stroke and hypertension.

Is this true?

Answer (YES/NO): NO